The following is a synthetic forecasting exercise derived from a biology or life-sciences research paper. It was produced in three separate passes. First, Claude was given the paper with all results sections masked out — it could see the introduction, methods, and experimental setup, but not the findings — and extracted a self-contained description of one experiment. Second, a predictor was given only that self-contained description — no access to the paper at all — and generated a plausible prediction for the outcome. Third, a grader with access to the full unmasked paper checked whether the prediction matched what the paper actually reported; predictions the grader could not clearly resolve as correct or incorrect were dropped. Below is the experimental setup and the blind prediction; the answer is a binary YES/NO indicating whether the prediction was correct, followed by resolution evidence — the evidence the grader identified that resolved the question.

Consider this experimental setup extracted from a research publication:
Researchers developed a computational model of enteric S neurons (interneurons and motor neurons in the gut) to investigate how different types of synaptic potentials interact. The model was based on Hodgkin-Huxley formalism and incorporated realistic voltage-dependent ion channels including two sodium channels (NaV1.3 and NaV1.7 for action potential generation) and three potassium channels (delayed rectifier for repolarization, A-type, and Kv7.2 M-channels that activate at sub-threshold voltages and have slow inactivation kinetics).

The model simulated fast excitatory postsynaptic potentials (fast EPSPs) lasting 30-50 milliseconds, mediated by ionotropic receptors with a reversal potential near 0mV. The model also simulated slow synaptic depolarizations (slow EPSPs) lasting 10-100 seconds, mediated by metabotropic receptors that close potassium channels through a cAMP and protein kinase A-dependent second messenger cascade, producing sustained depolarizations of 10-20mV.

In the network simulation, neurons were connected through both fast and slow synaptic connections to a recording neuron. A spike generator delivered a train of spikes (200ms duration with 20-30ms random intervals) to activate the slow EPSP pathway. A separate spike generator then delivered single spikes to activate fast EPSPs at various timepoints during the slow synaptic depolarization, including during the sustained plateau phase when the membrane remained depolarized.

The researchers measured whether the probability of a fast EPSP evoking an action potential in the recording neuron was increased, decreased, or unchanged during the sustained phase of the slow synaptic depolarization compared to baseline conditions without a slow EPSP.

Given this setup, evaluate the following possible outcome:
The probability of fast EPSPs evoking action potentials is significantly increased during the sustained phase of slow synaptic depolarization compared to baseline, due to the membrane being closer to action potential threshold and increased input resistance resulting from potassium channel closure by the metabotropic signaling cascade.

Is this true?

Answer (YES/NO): NO